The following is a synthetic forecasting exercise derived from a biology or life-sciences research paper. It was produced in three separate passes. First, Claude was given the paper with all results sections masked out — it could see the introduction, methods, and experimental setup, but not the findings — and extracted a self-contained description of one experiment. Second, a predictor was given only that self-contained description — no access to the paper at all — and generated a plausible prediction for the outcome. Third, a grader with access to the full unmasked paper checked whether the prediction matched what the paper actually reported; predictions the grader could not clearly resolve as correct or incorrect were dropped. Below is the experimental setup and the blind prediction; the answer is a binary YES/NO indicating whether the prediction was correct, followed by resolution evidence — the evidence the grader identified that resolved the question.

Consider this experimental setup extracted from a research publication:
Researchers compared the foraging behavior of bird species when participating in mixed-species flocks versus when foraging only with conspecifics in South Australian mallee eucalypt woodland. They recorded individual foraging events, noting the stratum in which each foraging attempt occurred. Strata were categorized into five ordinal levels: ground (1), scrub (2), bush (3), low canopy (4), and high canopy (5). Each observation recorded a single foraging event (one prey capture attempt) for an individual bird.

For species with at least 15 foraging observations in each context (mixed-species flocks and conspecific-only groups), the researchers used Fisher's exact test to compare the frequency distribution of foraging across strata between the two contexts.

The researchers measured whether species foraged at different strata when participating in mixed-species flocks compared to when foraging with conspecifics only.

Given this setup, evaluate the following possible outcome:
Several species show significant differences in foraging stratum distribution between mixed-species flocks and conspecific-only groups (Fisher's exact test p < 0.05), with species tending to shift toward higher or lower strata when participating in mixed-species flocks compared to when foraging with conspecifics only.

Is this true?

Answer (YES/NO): YES